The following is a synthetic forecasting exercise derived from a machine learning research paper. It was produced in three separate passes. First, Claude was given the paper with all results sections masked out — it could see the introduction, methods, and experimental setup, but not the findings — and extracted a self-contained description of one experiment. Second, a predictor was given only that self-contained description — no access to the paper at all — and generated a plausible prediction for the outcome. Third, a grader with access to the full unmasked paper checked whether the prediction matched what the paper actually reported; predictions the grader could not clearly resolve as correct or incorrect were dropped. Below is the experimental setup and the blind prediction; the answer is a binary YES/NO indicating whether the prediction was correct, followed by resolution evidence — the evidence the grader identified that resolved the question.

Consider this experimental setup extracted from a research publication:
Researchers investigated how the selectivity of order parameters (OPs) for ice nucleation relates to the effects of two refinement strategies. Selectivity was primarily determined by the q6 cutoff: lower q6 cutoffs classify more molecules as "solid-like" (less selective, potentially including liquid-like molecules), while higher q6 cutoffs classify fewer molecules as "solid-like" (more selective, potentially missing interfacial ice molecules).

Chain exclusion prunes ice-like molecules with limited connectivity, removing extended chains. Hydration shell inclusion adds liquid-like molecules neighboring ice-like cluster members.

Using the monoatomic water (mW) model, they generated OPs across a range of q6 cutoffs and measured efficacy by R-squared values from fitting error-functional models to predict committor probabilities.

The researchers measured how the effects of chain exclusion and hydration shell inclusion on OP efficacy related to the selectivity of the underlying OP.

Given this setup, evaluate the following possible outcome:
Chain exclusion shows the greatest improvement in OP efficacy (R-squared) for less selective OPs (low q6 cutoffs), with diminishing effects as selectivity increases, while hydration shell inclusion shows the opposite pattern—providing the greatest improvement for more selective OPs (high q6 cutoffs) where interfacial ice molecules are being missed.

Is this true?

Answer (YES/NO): YES